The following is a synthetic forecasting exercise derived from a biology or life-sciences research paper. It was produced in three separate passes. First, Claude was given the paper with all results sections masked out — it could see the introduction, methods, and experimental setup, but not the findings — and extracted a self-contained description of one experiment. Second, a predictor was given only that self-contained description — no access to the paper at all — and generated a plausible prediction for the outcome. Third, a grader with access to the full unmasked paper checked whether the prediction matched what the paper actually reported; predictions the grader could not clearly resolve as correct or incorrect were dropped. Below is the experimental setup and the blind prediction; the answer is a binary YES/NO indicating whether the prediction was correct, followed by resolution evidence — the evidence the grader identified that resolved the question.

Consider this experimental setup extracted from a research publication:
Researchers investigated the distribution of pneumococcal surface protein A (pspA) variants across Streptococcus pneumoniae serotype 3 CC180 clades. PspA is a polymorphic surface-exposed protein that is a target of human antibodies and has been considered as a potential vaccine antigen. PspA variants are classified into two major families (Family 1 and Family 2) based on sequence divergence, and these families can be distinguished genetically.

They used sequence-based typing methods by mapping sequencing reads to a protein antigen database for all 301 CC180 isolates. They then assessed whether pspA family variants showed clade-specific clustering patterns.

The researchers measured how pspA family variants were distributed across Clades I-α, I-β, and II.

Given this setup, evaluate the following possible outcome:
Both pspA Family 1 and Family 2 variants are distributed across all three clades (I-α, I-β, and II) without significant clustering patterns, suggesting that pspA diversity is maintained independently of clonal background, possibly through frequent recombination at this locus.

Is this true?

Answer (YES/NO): NO